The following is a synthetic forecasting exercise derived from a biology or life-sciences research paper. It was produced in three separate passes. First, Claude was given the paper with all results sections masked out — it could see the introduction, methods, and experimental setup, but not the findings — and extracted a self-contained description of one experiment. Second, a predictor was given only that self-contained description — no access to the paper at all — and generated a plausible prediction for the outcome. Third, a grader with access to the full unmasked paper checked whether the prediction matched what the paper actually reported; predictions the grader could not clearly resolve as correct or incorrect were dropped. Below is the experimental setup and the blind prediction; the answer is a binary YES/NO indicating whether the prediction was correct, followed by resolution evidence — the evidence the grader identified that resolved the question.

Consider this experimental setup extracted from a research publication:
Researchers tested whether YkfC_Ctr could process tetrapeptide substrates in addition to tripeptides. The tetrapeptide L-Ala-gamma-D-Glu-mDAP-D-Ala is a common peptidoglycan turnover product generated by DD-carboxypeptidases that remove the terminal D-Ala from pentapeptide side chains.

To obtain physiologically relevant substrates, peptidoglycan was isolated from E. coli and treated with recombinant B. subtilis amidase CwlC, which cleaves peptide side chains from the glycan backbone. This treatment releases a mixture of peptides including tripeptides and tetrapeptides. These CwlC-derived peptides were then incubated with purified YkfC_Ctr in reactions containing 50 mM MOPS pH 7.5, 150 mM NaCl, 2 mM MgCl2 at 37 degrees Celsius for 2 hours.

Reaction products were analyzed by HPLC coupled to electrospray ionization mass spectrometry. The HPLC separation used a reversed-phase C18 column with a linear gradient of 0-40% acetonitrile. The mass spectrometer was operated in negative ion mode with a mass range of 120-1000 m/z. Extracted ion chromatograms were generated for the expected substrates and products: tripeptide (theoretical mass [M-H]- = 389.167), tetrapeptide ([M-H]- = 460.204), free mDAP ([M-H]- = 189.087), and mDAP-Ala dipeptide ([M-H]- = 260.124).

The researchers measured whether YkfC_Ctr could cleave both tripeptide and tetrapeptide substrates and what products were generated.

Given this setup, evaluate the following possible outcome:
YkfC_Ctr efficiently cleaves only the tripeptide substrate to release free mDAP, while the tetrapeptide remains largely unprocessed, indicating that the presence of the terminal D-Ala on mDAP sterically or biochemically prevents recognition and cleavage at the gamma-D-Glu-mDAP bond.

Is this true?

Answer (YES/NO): NO